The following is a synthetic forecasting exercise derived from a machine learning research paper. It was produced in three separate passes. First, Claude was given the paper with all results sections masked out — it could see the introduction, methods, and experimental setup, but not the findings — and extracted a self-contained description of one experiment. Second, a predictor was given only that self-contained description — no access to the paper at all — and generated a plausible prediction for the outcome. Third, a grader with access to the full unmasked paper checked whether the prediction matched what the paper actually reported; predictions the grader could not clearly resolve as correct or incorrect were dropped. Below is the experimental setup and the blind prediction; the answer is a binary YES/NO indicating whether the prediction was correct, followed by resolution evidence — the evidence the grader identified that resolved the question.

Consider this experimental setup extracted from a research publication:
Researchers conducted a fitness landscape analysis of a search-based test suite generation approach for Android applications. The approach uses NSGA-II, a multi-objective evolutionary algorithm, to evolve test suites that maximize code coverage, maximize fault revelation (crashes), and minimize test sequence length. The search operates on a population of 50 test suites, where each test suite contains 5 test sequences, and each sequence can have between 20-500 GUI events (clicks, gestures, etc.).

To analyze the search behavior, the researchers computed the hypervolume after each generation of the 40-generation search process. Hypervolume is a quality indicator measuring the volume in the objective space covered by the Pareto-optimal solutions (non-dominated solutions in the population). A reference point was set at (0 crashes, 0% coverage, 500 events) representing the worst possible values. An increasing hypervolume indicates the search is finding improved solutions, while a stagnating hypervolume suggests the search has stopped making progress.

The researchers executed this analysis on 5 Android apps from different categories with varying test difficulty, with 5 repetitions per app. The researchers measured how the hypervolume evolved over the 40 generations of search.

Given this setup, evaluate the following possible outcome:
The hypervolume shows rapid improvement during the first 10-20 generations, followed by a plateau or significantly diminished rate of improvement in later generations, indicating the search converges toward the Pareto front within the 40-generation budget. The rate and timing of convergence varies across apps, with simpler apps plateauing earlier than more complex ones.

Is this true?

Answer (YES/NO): NO